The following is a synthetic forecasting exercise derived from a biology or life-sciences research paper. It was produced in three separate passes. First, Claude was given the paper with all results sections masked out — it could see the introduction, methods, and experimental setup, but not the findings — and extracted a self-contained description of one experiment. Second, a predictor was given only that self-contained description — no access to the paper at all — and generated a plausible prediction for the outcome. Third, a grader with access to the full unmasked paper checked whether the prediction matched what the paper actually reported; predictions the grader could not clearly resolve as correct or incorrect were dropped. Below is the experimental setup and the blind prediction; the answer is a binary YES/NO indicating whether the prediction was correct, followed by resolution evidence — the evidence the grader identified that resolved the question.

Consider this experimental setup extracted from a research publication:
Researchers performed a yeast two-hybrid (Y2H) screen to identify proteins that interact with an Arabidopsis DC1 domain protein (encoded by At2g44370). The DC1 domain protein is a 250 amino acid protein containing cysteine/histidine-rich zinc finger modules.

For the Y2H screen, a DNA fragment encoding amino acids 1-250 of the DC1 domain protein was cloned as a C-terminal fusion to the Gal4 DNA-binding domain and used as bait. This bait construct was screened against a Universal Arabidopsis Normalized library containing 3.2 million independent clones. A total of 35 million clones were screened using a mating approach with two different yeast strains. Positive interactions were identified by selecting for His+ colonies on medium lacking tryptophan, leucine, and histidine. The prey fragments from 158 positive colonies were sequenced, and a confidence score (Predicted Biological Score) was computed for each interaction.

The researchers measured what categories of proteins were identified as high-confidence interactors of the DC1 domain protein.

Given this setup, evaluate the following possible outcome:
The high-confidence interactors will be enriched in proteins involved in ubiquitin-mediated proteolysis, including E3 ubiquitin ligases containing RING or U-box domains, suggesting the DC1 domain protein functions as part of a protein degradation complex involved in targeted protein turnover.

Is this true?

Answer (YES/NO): NO